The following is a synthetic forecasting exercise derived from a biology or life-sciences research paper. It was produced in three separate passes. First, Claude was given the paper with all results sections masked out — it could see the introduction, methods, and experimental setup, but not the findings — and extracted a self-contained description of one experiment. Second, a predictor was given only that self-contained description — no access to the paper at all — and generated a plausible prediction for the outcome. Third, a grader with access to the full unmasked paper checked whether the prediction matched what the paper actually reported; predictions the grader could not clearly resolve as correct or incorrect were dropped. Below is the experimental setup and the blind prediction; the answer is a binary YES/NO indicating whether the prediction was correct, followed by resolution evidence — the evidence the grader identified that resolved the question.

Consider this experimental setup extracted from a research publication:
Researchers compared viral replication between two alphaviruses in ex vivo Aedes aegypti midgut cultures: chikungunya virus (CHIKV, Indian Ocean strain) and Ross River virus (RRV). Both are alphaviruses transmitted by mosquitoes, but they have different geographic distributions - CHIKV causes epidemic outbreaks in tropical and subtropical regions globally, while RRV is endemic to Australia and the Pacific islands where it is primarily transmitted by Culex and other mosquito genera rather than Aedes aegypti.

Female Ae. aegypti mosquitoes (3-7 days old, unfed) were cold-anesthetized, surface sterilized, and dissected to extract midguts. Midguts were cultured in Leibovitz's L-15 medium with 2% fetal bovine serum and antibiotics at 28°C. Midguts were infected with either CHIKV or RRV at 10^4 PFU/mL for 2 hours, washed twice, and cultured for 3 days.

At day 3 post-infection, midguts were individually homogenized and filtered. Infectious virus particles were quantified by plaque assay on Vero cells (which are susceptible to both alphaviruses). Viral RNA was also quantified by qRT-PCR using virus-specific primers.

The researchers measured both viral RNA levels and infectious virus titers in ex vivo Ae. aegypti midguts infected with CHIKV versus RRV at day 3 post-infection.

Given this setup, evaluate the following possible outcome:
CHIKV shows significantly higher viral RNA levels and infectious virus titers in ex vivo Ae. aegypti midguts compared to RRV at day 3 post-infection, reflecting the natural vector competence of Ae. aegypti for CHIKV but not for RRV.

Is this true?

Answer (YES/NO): NO